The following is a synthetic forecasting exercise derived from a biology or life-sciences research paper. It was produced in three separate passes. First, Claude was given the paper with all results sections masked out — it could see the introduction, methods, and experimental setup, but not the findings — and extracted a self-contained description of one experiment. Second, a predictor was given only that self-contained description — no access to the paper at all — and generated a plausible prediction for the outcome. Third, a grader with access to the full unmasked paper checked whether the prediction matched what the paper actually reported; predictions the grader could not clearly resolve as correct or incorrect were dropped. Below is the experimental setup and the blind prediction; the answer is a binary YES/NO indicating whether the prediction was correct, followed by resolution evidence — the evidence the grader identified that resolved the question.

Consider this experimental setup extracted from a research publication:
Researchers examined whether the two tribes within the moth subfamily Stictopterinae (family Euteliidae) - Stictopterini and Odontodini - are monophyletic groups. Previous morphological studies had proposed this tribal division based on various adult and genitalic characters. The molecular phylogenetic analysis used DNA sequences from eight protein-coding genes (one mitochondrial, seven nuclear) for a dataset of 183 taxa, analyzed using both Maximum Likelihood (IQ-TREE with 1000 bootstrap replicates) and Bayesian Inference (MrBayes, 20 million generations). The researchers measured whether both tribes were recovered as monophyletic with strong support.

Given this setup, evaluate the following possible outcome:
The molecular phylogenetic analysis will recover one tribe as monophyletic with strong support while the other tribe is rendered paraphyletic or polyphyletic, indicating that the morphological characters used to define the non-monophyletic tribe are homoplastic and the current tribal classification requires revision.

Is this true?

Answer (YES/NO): NO